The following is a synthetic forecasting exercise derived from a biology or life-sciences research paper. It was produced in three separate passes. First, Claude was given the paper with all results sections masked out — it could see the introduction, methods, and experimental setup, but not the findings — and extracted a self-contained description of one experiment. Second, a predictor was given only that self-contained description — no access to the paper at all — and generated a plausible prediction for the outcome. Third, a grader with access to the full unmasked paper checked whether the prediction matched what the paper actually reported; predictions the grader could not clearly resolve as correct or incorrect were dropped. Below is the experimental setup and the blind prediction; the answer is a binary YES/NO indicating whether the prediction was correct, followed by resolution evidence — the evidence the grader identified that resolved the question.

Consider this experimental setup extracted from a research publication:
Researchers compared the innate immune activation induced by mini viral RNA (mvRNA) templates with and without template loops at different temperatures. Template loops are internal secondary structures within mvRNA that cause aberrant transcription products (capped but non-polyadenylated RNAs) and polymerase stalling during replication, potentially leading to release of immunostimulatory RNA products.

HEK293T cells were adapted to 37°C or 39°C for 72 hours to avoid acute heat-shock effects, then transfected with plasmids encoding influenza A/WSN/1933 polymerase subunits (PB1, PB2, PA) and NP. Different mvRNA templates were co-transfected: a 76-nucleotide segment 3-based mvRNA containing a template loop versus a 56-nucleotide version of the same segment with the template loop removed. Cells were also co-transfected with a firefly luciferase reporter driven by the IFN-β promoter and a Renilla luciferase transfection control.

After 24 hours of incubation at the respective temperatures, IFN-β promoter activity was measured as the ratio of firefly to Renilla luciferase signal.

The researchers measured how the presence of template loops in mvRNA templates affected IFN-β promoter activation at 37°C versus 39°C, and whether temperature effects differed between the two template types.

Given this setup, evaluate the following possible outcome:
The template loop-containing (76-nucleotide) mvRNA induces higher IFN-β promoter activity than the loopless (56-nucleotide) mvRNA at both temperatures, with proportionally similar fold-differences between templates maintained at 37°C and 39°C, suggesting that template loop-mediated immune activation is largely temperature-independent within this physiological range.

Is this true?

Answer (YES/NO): NO